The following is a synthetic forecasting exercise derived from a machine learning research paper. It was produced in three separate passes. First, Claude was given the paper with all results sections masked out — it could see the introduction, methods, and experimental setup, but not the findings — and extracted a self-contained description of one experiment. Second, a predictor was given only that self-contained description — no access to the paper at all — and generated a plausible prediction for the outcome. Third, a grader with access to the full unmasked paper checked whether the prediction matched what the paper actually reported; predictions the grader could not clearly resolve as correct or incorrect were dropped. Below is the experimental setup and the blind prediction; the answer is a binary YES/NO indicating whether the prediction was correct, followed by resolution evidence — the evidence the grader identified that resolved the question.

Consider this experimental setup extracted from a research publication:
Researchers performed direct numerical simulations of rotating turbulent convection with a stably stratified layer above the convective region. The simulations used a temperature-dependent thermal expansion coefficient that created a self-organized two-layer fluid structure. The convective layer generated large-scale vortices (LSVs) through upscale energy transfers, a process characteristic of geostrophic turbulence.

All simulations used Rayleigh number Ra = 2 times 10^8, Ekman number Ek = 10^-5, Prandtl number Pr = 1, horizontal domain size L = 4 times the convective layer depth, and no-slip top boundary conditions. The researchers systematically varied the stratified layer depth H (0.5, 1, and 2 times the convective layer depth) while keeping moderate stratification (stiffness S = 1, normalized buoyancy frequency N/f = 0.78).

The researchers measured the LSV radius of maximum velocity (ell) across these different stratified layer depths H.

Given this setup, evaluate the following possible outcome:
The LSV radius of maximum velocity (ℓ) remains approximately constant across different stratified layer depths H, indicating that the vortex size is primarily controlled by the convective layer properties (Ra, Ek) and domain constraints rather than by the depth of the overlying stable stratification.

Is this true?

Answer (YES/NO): NO